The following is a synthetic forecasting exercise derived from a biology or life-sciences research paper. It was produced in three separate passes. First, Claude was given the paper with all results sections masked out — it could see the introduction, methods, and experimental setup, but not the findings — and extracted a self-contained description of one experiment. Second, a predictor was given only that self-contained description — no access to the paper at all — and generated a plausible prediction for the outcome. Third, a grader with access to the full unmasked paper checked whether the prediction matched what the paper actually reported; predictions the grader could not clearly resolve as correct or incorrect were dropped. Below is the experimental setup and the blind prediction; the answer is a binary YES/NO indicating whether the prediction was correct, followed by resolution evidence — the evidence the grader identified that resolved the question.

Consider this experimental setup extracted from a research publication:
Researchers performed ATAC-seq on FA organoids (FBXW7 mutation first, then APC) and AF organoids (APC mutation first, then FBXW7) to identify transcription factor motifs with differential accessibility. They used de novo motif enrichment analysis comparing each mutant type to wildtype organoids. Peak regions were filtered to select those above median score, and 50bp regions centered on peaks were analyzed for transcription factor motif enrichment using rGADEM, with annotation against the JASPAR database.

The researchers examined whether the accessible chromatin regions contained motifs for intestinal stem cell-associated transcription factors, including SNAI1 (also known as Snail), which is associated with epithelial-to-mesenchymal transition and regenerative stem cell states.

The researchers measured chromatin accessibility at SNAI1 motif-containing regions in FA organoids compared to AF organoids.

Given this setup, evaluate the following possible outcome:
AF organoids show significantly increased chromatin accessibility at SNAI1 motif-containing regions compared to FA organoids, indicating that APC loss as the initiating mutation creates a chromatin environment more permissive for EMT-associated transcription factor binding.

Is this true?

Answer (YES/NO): NO